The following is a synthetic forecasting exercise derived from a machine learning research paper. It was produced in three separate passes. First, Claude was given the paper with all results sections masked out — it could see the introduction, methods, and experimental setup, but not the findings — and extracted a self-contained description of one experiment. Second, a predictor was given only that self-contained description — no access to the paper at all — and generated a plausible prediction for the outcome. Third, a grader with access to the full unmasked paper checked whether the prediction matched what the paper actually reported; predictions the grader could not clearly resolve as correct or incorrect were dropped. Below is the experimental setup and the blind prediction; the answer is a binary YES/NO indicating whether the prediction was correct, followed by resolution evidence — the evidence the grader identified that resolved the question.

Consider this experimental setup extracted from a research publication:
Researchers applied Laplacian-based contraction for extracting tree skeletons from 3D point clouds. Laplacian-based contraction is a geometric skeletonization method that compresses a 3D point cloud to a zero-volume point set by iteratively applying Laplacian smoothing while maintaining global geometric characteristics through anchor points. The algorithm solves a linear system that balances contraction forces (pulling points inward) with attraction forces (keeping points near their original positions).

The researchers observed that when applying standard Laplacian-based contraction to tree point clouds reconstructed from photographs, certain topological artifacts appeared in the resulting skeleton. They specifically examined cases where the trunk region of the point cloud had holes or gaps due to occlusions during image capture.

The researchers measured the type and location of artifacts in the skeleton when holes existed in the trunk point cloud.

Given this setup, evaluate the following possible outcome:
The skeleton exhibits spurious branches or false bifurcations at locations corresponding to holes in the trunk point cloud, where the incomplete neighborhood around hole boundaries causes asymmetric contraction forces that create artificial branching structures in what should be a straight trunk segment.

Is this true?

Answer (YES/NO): NO